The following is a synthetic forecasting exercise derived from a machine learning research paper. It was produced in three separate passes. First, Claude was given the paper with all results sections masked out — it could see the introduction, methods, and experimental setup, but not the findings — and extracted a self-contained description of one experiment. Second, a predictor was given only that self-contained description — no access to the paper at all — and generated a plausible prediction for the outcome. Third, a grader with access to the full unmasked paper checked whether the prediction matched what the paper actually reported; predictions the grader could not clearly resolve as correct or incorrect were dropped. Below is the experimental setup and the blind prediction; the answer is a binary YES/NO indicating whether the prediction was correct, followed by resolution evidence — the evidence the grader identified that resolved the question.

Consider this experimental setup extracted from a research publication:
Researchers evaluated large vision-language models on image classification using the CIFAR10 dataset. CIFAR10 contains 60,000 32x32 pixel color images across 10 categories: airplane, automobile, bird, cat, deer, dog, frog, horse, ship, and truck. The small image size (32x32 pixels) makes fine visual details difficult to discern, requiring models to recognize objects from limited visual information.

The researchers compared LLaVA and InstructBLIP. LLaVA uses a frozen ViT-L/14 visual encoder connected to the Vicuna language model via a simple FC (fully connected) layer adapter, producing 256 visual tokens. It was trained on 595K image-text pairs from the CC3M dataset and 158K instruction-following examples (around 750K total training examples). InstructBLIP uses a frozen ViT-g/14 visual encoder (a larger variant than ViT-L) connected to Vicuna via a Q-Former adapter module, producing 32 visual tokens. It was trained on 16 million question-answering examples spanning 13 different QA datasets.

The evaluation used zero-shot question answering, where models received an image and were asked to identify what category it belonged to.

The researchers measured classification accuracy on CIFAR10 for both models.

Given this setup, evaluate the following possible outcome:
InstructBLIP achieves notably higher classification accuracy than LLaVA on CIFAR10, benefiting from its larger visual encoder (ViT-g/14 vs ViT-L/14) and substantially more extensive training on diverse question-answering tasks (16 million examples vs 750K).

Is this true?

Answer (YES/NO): NO